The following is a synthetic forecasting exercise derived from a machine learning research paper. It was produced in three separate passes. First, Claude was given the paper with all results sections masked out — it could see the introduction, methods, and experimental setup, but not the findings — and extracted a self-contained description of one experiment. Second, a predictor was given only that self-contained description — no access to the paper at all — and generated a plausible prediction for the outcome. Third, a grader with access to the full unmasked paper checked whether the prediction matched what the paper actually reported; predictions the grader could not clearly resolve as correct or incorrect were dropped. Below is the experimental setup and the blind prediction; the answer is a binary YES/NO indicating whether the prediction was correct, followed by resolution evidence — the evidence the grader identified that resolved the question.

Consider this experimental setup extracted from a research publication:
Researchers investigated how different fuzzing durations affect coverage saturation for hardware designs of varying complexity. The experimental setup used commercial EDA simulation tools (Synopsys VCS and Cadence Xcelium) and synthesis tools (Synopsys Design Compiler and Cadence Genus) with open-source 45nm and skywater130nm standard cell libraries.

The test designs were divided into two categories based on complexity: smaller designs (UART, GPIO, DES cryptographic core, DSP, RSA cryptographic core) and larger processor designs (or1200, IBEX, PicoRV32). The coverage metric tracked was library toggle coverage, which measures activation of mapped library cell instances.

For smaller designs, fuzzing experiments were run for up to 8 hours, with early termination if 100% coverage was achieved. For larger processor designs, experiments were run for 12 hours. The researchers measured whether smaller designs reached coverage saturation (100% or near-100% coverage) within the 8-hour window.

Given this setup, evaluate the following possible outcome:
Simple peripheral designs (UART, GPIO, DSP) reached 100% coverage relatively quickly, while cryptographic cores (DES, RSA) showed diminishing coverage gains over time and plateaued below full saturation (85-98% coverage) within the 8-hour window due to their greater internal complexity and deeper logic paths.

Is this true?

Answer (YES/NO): NO